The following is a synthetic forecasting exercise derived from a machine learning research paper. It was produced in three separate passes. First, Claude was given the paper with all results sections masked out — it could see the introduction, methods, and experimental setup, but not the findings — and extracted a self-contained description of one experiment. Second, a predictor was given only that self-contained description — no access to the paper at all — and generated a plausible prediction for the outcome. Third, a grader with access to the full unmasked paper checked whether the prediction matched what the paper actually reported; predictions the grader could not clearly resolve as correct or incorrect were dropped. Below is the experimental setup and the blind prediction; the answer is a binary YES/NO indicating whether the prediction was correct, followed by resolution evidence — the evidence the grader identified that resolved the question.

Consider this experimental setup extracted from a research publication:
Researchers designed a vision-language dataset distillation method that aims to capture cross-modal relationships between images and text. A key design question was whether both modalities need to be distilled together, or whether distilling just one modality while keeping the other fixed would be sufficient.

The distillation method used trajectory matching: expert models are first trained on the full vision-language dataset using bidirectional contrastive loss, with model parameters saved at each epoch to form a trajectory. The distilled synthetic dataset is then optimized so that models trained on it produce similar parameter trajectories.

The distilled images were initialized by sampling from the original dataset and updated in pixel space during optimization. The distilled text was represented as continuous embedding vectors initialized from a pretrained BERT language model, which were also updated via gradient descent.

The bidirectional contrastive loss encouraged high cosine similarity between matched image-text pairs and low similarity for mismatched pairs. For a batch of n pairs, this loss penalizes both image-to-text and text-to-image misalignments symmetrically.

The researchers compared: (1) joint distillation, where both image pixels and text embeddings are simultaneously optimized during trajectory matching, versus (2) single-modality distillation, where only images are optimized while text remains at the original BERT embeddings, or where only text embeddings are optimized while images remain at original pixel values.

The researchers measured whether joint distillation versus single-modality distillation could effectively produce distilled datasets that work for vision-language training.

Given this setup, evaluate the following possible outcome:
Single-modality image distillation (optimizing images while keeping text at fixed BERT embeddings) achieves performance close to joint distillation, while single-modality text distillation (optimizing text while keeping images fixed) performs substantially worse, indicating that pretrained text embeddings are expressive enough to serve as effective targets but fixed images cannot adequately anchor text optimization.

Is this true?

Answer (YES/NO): NO